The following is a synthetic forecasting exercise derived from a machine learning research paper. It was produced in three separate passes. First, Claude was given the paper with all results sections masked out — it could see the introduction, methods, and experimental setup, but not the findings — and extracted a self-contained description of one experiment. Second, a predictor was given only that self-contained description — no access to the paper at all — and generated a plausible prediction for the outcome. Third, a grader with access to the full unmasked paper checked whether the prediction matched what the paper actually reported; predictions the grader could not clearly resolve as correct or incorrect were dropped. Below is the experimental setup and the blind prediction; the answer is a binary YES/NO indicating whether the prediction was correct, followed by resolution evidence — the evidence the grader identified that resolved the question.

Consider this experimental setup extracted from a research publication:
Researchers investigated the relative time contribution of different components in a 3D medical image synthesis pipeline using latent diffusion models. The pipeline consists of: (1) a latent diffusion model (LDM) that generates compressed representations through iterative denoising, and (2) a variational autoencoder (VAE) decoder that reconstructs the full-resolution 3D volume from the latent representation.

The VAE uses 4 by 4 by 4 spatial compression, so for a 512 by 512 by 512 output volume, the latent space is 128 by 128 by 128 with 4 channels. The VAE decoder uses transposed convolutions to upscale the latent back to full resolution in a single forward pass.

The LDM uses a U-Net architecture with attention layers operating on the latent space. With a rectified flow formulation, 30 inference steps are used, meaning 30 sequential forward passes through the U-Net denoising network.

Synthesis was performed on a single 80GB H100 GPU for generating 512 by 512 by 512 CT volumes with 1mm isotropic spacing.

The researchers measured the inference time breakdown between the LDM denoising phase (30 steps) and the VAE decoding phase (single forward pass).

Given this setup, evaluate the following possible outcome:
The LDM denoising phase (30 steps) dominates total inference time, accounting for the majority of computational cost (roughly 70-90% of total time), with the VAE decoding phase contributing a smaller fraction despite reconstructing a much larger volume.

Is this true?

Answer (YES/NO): NO